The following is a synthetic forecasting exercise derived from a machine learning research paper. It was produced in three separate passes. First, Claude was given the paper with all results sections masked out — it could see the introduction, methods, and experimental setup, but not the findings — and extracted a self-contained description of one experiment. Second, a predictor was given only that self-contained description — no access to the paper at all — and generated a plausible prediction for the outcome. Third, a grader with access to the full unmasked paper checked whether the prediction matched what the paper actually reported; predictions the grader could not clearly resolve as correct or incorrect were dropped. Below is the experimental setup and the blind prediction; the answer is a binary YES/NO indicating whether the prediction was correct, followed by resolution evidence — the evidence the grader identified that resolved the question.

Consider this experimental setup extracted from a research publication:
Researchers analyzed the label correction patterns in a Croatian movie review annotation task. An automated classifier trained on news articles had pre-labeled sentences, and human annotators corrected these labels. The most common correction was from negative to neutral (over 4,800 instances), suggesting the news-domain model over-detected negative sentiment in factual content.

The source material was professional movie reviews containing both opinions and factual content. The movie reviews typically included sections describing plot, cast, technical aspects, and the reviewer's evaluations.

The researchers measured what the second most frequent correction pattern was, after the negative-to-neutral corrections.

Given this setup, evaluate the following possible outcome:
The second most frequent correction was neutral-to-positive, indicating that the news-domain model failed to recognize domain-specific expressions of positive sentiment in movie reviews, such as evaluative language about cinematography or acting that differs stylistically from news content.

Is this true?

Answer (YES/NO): NO